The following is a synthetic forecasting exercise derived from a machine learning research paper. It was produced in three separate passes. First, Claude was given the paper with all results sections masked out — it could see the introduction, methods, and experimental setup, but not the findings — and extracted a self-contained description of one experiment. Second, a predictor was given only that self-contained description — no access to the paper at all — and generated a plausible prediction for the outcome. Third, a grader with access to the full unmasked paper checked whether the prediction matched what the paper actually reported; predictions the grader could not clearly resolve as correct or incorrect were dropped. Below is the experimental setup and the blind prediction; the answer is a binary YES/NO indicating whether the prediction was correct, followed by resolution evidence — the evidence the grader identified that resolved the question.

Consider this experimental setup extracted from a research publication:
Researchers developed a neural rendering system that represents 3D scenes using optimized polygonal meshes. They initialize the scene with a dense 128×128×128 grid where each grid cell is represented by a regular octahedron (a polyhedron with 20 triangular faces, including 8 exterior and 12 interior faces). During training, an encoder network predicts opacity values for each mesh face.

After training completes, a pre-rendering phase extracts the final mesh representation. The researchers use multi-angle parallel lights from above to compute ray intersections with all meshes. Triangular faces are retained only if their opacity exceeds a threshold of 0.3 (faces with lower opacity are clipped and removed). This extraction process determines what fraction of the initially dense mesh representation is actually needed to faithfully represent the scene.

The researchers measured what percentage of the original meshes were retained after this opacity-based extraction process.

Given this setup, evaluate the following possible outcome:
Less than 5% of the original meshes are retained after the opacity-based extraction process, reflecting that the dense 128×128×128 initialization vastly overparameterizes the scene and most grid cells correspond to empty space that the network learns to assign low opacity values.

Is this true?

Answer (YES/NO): NO